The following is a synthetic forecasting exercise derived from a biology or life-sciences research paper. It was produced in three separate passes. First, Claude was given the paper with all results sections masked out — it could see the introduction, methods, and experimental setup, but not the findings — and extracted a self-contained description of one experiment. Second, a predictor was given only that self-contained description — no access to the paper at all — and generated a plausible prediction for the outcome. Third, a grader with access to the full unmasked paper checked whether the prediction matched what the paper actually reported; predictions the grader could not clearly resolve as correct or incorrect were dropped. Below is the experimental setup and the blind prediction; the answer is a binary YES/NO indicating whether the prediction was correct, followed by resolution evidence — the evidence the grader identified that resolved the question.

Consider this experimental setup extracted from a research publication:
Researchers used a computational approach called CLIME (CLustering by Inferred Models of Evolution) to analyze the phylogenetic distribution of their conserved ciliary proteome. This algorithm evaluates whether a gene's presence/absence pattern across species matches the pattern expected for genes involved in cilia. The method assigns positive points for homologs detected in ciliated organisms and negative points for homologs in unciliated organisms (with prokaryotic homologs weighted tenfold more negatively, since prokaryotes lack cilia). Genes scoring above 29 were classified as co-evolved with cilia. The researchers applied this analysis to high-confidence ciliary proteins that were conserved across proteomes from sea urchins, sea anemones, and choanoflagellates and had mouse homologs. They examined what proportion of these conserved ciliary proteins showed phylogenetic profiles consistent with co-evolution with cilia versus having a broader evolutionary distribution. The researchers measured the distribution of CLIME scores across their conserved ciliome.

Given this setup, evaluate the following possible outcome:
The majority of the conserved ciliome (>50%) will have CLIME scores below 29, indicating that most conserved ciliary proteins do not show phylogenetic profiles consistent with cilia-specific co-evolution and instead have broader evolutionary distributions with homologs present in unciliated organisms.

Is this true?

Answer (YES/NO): YES